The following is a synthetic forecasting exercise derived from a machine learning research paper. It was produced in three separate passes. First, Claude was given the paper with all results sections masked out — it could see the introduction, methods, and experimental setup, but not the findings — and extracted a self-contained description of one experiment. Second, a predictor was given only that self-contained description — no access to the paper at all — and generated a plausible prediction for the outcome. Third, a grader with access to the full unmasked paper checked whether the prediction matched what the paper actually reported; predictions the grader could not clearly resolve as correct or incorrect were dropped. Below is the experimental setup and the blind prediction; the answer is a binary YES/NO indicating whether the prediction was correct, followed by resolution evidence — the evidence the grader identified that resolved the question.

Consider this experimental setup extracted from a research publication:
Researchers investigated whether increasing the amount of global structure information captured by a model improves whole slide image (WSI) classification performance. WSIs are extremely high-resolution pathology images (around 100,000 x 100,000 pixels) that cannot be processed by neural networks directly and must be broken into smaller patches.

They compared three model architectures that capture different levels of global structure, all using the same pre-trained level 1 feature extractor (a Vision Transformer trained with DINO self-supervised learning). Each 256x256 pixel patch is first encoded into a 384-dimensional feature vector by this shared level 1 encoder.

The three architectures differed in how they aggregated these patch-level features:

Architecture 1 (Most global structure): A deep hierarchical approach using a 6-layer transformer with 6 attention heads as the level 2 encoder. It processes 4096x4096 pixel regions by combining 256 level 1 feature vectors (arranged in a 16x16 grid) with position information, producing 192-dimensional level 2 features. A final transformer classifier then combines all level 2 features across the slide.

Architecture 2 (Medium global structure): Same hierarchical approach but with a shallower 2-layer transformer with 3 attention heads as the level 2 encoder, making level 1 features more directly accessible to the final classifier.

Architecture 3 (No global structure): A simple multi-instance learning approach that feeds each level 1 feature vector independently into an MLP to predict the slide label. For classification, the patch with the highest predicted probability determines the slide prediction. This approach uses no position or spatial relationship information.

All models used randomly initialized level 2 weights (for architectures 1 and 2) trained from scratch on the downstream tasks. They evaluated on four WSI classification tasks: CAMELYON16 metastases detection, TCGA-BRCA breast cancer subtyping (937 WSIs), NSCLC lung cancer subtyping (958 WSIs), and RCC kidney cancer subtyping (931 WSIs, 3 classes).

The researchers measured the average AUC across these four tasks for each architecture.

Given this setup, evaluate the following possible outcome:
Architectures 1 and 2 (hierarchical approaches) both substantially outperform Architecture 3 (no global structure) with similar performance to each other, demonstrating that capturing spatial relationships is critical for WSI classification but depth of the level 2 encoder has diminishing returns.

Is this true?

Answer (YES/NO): NO